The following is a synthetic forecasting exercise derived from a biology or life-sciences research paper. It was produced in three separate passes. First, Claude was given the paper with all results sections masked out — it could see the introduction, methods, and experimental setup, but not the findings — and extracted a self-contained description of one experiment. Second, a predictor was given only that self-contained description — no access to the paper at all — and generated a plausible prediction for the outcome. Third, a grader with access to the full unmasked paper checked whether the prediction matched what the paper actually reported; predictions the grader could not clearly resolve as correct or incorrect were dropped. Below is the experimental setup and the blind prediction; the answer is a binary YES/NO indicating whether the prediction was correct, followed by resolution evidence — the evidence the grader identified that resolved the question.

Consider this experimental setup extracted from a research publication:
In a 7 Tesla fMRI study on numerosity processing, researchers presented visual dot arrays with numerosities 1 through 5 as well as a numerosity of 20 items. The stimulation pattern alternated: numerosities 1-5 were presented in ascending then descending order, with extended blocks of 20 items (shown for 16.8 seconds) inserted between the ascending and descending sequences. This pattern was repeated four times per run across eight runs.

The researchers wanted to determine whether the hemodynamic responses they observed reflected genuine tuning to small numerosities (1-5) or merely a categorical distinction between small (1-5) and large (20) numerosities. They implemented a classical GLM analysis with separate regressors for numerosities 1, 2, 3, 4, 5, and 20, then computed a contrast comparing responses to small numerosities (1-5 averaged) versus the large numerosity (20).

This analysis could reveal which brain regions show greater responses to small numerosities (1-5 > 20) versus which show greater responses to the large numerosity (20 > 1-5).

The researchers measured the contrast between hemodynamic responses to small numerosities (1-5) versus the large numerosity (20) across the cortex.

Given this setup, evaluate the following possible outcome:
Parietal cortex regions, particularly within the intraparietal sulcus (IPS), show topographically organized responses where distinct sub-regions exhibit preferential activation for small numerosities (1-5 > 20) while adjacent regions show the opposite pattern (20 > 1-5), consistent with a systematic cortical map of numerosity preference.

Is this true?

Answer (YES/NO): NO